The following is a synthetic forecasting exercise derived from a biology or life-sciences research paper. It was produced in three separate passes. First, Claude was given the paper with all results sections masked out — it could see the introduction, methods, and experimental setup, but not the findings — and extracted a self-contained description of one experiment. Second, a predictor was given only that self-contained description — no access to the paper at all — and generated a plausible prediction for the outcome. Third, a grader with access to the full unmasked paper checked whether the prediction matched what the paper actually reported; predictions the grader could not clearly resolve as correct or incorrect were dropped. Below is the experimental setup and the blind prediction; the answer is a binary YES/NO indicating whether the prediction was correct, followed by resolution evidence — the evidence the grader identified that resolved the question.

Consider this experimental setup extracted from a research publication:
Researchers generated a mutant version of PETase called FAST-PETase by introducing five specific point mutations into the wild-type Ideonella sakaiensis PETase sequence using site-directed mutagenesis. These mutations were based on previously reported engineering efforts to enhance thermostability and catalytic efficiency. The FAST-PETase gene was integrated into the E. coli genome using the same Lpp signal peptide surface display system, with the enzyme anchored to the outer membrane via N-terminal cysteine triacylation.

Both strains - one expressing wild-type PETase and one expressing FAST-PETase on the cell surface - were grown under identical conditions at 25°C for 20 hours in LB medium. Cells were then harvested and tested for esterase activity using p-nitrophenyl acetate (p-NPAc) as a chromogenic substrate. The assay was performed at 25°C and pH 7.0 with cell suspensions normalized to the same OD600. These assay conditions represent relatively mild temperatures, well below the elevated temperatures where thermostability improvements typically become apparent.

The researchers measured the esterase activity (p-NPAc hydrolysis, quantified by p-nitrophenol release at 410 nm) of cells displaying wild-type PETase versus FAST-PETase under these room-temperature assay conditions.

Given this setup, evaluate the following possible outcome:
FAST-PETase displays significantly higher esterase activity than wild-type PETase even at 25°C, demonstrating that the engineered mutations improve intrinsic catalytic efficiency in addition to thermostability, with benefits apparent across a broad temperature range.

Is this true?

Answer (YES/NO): YES